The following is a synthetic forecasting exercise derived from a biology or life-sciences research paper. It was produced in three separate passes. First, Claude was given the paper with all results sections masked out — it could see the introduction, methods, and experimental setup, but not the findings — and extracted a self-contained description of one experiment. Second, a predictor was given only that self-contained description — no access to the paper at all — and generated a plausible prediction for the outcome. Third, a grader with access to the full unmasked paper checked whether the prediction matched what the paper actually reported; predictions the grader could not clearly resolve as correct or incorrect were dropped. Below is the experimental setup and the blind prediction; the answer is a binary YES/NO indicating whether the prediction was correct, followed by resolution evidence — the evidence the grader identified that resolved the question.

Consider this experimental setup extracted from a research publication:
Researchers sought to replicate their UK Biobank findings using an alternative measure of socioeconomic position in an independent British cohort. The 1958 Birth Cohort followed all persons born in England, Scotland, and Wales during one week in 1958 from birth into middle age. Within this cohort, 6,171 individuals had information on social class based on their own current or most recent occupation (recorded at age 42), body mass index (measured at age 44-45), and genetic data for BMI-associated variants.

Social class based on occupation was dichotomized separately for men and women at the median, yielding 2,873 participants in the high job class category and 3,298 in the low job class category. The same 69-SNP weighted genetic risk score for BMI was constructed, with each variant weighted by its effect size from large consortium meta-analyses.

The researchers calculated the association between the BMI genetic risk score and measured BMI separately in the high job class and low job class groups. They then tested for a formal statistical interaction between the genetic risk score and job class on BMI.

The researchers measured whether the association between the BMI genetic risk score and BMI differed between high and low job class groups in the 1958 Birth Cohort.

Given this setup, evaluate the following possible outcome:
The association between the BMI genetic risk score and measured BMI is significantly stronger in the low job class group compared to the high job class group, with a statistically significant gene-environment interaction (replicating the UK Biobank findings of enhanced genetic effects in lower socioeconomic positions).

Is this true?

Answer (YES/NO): NO